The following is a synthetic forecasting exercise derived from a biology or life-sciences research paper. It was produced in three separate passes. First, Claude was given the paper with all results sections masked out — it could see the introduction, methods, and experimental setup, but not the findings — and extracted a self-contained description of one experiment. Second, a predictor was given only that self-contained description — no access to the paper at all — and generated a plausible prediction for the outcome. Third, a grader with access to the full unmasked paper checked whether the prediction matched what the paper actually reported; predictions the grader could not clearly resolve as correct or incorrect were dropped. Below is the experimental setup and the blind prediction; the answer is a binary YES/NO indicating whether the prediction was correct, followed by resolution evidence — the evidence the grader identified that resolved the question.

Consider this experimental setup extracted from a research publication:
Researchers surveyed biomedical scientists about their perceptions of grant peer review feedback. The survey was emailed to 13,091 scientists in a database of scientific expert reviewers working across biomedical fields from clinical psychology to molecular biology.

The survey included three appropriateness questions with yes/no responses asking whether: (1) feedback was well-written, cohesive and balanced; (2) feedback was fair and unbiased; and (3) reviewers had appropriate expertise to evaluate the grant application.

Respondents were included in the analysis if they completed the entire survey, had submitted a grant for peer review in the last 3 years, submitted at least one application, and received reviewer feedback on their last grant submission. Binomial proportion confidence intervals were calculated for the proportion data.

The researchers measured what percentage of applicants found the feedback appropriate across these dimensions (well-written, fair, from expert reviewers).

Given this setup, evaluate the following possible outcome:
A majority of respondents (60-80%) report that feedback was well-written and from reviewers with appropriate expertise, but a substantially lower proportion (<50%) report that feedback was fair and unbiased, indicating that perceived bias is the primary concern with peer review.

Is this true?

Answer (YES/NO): NO